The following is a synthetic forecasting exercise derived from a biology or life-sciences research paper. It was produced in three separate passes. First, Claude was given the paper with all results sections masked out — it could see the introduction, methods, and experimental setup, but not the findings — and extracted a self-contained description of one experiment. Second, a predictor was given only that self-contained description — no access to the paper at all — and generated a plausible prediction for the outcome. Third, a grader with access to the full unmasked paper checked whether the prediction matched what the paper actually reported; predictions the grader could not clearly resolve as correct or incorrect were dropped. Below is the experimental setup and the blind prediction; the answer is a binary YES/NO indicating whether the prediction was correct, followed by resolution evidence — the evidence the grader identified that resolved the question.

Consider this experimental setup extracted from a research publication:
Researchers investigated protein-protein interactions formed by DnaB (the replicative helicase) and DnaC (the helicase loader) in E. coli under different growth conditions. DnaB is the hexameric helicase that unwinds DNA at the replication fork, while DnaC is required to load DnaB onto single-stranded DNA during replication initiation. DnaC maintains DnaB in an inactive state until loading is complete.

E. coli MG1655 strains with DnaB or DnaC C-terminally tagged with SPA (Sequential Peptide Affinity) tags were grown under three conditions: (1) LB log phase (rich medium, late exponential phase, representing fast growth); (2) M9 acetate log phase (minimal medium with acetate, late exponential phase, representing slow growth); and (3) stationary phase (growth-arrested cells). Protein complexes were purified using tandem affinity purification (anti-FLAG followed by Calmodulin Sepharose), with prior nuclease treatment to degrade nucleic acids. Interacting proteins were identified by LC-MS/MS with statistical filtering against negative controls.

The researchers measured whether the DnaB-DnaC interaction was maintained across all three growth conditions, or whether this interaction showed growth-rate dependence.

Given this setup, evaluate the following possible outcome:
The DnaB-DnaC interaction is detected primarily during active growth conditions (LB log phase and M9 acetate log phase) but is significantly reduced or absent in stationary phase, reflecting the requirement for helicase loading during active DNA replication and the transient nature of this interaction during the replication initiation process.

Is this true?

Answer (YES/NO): NO